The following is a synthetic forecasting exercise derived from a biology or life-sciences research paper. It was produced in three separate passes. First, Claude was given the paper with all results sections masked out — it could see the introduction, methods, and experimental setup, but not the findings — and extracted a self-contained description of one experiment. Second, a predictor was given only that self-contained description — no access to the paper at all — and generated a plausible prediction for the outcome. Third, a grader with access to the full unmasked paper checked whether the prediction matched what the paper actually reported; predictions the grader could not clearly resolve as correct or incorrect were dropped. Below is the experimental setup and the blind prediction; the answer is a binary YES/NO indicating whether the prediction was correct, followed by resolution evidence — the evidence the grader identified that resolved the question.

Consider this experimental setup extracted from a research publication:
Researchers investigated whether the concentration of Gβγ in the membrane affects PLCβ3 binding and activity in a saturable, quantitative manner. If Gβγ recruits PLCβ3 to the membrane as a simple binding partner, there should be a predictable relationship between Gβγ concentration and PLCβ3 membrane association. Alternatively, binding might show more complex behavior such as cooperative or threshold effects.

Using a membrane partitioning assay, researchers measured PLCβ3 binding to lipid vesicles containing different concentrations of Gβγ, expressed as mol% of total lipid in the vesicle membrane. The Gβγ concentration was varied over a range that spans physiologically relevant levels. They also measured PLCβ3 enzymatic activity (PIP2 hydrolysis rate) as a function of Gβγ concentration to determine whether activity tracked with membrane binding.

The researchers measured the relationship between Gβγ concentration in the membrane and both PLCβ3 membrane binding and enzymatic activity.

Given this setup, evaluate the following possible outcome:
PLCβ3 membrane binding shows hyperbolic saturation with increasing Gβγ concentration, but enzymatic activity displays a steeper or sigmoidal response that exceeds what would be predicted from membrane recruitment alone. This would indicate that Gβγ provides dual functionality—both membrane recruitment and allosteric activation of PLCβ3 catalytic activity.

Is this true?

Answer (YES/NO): NO